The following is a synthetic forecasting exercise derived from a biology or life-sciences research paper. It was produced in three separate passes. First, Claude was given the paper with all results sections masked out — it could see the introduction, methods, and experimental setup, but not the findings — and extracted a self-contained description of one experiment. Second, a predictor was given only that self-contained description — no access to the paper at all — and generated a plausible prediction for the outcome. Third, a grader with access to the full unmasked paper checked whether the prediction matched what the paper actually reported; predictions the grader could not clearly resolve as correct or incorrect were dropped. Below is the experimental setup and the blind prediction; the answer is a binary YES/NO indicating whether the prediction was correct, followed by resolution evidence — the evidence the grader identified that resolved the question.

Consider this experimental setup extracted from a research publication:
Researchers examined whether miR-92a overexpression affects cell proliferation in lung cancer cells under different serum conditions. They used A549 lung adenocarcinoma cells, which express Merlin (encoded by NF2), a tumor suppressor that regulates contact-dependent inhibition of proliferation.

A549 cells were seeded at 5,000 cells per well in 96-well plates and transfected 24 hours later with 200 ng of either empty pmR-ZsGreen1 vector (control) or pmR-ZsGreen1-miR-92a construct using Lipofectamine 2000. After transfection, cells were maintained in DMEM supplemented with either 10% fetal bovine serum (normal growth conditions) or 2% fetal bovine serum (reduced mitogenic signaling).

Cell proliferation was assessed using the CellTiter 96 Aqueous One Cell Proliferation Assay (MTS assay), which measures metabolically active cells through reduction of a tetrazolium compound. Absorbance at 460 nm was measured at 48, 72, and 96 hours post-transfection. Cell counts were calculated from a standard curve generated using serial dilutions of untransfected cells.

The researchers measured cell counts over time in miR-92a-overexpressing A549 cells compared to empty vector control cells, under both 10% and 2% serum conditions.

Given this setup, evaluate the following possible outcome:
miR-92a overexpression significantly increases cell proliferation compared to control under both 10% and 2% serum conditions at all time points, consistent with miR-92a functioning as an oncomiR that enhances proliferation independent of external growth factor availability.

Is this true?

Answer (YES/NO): NO